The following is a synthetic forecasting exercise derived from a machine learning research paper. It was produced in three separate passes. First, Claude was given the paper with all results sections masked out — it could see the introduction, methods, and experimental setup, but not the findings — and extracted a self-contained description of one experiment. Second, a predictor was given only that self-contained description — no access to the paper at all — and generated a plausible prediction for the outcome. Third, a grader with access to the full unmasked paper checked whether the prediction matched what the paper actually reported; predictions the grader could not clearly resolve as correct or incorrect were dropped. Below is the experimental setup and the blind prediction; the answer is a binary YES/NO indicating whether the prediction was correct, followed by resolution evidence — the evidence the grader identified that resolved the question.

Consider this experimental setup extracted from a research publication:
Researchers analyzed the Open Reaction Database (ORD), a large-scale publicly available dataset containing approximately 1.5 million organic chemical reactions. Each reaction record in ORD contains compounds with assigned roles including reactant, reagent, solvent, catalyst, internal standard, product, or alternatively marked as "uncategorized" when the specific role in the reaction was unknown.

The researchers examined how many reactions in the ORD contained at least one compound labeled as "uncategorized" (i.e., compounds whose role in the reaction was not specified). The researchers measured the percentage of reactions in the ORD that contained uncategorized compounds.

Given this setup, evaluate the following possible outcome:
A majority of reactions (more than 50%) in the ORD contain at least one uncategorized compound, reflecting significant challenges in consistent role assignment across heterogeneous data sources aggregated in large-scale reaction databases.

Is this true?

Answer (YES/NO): NO